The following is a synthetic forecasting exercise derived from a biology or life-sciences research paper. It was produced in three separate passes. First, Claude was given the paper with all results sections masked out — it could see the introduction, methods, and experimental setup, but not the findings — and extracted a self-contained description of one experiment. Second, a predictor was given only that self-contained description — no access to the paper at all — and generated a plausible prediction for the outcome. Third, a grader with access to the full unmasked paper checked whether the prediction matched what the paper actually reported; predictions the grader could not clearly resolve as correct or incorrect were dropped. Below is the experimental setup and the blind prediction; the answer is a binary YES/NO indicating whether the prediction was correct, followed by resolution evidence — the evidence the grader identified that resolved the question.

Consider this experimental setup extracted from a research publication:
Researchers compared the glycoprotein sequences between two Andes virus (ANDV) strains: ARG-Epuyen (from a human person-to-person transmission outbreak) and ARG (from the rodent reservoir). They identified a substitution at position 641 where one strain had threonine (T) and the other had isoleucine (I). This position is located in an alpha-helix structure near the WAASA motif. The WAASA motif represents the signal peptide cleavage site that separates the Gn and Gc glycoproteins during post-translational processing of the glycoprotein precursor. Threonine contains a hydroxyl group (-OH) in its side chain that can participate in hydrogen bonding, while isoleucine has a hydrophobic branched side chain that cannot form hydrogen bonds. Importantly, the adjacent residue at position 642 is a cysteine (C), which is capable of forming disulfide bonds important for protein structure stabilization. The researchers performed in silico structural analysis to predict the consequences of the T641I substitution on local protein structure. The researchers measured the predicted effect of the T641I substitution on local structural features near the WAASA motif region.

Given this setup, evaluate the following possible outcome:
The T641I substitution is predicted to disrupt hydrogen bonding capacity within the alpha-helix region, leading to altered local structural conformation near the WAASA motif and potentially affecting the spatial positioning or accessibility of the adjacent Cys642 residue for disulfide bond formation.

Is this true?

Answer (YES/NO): NO